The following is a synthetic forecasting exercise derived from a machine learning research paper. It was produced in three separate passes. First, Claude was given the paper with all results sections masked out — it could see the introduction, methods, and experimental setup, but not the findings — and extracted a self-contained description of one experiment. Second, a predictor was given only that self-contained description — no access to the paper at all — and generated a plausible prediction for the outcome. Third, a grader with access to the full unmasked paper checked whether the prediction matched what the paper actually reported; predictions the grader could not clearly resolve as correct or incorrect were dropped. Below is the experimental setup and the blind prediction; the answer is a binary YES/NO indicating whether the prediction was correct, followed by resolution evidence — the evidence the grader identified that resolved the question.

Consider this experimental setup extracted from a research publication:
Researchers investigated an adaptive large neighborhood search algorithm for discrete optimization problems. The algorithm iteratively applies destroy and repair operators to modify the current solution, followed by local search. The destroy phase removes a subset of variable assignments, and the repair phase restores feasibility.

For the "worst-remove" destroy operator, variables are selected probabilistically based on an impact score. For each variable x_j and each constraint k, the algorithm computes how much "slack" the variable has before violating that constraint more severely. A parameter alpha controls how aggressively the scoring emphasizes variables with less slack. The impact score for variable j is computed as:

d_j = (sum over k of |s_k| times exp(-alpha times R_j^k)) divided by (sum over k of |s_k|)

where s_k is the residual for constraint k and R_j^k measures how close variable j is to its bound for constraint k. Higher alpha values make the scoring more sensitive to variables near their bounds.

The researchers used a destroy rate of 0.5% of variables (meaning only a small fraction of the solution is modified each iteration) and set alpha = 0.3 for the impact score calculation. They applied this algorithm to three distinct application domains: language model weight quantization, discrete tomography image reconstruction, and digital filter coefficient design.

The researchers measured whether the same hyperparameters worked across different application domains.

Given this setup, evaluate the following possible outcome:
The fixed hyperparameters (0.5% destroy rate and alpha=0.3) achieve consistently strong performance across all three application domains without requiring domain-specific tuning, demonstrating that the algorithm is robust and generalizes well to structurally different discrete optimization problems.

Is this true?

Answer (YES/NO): YES